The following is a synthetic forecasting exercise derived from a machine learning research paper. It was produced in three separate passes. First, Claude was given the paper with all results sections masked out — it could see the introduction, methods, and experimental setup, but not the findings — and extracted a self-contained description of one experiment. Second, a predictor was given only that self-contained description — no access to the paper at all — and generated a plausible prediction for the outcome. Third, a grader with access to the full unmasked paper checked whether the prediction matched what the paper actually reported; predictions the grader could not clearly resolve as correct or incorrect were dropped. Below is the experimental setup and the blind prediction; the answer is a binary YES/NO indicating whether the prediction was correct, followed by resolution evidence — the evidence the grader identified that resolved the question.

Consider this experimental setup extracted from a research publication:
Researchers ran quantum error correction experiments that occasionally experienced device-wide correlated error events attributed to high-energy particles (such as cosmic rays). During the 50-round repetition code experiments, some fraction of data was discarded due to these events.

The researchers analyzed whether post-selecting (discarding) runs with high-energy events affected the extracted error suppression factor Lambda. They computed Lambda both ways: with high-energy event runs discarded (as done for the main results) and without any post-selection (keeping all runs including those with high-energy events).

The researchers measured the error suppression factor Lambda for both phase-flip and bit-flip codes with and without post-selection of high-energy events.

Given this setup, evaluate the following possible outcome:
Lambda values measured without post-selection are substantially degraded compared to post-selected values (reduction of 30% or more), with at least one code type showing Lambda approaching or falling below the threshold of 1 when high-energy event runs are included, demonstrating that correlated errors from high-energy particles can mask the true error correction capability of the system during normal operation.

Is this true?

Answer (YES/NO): NO